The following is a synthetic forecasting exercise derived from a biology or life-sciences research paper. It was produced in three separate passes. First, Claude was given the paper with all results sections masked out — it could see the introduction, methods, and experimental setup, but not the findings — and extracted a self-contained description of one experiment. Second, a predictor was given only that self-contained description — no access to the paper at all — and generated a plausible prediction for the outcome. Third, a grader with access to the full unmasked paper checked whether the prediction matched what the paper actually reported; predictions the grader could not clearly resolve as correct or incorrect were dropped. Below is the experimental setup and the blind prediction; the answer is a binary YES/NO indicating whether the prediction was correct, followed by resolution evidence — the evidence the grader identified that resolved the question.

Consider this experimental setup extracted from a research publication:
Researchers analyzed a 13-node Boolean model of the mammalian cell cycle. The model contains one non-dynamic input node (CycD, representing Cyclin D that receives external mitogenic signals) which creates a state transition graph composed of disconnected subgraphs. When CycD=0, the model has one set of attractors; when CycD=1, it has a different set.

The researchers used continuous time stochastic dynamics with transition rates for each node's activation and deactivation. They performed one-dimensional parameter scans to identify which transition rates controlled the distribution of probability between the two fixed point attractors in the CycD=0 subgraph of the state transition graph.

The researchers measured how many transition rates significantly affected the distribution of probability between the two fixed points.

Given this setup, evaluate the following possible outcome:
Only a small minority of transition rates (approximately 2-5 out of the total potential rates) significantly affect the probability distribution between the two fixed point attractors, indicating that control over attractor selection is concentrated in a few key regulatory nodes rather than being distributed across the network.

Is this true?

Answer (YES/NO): YES